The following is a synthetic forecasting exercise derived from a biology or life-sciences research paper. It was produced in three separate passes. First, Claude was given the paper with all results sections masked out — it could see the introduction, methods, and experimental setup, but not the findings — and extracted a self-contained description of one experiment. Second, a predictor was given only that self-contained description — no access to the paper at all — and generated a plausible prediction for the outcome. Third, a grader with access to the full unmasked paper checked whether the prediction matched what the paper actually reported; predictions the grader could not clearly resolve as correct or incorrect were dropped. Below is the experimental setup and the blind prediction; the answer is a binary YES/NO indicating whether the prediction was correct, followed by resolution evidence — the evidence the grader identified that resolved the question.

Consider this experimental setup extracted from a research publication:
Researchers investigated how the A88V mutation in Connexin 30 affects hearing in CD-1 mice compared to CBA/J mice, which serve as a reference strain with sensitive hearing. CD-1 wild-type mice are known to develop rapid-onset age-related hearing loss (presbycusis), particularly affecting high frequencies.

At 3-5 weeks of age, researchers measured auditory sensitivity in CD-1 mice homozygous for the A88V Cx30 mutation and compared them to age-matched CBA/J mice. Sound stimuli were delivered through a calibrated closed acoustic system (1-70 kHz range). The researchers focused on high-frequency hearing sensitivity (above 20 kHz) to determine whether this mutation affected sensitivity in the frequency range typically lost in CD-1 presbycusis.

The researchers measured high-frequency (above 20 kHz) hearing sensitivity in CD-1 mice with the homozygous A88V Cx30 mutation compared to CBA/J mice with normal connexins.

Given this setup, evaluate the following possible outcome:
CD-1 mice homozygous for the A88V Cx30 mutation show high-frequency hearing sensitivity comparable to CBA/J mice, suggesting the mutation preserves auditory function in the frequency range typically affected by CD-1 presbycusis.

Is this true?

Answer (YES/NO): YES